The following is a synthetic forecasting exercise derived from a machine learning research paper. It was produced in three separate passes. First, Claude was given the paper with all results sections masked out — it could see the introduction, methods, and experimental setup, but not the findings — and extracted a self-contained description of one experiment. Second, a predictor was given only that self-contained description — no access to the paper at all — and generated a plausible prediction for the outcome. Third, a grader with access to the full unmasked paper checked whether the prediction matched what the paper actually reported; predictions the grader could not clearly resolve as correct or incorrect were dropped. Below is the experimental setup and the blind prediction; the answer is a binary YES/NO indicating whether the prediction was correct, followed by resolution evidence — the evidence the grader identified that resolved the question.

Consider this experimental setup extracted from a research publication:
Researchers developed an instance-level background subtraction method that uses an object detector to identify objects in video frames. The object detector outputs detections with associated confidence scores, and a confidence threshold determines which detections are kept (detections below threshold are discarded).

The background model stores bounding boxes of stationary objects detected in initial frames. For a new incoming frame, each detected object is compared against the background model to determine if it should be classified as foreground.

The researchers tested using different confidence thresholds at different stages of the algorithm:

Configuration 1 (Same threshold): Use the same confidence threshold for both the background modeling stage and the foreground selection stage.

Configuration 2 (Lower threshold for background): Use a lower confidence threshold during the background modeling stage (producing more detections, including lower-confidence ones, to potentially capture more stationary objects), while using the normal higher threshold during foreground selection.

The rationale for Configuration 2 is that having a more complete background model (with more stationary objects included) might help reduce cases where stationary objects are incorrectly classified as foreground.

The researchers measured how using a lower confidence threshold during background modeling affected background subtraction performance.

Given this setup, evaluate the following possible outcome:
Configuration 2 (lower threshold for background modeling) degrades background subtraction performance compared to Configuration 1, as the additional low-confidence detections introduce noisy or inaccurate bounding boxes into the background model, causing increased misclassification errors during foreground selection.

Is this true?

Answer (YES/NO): NO